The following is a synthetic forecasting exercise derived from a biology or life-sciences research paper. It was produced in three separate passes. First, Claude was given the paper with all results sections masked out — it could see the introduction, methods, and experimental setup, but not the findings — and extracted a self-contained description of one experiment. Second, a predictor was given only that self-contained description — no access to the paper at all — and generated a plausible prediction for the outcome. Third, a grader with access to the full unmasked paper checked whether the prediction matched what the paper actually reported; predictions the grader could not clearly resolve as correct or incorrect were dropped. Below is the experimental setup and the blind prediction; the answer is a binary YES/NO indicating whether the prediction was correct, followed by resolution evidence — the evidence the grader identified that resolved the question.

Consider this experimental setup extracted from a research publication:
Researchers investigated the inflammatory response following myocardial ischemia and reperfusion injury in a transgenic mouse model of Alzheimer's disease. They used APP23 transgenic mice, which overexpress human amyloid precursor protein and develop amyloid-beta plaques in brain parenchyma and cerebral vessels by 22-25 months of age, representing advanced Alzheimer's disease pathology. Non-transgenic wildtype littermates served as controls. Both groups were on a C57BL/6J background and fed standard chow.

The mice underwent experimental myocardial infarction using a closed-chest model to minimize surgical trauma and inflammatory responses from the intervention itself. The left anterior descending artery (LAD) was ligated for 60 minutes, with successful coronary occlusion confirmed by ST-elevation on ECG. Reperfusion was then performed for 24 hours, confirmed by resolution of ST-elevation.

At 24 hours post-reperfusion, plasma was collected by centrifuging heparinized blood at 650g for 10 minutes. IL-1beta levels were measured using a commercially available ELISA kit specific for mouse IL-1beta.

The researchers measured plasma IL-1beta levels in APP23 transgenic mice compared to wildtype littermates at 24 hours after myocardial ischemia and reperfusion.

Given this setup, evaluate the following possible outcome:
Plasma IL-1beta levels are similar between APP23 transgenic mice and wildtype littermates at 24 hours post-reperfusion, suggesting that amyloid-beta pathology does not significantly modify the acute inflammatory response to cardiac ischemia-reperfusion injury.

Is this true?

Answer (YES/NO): NO